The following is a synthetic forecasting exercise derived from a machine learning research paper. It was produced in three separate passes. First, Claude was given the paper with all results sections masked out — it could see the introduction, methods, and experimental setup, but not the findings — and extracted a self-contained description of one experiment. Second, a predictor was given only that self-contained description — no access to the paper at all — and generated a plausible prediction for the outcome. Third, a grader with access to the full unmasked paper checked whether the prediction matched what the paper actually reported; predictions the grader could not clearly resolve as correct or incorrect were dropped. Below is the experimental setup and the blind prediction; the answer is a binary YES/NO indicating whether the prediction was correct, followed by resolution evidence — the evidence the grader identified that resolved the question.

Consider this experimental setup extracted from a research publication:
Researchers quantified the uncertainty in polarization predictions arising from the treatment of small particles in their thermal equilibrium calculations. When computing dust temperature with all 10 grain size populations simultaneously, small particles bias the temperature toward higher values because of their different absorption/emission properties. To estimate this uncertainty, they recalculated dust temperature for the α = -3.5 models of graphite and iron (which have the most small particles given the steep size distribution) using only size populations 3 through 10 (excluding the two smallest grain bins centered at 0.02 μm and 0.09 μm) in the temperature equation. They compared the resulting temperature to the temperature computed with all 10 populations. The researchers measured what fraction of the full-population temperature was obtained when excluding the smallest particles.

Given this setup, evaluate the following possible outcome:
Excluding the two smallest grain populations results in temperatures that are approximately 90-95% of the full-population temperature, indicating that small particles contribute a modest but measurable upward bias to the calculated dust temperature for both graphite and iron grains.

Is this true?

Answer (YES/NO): NO